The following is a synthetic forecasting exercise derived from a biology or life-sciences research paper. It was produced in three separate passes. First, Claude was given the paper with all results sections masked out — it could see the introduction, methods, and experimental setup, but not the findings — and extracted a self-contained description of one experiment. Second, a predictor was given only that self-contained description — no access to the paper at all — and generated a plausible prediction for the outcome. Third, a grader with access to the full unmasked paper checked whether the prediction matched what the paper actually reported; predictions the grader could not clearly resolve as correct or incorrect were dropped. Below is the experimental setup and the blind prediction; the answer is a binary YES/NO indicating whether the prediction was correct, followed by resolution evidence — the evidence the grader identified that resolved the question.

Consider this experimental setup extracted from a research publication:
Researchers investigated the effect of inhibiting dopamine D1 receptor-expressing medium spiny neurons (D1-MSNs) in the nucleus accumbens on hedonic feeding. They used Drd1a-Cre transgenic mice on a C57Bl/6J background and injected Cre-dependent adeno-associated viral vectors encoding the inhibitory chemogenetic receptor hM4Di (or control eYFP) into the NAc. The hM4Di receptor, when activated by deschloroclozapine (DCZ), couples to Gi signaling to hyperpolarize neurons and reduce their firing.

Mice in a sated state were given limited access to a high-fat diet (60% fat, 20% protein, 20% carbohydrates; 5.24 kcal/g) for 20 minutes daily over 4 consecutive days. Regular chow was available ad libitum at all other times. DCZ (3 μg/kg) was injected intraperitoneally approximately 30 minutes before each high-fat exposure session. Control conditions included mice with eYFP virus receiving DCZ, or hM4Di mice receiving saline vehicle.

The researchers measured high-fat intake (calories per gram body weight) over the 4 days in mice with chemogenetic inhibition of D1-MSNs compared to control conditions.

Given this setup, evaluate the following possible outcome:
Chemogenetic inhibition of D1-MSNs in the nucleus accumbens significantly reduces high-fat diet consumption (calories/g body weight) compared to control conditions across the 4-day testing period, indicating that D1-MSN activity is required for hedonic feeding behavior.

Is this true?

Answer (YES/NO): NO